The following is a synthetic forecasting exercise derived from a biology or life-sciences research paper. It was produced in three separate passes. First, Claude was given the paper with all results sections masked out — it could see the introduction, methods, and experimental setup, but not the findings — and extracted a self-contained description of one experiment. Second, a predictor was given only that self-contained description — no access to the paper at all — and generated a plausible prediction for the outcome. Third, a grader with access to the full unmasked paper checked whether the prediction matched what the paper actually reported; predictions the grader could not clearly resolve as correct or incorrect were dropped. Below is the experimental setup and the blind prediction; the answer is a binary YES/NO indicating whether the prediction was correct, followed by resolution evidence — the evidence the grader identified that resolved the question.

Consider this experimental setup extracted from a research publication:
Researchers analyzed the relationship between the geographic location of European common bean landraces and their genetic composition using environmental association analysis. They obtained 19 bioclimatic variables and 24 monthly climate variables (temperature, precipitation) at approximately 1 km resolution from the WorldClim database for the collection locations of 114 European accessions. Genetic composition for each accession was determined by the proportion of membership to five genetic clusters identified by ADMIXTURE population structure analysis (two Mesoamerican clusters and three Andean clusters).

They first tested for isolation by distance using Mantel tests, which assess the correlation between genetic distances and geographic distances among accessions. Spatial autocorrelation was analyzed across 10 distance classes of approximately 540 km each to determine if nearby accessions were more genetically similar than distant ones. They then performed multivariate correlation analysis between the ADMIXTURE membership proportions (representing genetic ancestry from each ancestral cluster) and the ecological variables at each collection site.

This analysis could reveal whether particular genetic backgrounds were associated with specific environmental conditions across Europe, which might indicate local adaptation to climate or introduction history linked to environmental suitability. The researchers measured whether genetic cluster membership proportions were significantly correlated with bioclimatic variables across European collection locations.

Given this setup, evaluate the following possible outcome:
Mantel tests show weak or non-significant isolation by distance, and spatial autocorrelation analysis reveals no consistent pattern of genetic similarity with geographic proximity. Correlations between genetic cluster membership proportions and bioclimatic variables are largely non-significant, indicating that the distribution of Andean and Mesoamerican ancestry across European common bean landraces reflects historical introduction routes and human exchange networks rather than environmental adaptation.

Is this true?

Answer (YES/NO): YES